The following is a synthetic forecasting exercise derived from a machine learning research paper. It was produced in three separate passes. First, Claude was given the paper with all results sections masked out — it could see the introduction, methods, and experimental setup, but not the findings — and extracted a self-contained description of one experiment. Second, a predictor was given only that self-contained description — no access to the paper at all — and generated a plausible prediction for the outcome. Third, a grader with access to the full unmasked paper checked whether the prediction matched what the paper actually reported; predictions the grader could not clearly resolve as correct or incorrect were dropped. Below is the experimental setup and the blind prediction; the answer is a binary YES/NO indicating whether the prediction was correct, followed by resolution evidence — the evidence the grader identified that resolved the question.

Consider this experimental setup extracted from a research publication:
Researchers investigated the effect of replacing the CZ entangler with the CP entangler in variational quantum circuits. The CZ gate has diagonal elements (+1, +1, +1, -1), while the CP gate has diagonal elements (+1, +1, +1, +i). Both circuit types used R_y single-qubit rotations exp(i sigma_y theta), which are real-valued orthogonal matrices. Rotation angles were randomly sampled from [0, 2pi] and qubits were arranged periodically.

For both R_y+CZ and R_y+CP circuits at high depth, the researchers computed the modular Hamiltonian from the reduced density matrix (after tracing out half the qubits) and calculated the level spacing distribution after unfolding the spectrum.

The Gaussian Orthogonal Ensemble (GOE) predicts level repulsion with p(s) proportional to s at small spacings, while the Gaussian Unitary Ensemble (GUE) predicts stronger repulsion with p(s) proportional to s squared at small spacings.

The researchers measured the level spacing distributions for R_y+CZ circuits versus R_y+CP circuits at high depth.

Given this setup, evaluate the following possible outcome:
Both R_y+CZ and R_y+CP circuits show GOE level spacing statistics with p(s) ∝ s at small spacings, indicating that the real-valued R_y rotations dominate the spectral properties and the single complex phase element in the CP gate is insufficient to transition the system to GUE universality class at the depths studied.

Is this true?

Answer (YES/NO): NO